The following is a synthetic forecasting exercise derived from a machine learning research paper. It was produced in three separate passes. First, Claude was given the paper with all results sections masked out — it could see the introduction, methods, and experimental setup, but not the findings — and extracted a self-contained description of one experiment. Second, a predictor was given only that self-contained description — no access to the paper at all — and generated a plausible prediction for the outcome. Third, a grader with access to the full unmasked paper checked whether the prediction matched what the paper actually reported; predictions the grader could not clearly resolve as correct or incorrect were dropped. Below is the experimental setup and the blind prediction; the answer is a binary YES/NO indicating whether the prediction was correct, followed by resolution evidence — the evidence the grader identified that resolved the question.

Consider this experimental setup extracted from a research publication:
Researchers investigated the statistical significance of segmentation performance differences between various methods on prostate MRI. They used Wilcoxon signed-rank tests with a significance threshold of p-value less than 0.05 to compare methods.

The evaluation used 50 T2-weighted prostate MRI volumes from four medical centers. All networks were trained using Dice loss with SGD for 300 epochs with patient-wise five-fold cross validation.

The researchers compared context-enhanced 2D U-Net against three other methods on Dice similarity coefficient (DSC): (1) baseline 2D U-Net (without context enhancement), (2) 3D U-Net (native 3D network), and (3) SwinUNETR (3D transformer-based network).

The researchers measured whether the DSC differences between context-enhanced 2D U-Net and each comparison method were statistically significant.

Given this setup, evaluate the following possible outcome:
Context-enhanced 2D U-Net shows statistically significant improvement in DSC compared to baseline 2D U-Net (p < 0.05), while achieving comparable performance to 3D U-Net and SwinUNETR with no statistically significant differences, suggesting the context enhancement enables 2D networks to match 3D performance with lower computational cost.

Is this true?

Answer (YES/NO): NO